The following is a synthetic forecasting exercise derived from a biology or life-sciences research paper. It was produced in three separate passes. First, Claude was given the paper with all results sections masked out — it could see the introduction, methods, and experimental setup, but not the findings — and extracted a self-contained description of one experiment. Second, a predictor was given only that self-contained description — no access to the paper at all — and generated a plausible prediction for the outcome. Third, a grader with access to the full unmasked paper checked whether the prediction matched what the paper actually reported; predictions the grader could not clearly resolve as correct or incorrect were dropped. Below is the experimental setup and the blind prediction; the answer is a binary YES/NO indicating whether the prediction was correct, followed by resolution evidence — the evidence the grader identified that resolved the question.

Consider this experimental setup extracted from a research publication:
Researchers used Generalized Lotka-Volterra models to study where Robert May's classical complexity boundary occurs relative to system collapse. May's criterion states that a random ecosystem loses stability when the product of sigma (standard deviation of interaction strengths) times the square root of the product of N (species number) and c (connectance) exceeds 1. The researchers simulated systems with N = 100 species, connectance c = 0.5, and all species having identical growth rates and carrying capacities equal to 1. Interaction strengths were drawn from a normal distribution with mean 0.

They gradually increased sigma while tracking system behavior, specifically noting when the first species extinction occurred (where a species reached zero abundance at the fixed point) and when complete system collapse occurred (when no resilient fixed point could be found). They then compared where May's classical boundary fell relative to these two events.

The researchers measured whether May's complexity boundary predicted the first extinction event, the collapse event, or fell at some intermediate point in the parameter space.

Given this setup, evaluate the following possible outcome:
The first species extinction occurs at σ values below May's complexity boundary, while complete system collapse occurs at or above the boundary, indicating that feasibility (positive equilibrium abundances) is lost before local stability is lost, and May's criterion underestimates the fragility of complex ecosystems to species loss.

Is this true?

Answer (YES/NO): YES